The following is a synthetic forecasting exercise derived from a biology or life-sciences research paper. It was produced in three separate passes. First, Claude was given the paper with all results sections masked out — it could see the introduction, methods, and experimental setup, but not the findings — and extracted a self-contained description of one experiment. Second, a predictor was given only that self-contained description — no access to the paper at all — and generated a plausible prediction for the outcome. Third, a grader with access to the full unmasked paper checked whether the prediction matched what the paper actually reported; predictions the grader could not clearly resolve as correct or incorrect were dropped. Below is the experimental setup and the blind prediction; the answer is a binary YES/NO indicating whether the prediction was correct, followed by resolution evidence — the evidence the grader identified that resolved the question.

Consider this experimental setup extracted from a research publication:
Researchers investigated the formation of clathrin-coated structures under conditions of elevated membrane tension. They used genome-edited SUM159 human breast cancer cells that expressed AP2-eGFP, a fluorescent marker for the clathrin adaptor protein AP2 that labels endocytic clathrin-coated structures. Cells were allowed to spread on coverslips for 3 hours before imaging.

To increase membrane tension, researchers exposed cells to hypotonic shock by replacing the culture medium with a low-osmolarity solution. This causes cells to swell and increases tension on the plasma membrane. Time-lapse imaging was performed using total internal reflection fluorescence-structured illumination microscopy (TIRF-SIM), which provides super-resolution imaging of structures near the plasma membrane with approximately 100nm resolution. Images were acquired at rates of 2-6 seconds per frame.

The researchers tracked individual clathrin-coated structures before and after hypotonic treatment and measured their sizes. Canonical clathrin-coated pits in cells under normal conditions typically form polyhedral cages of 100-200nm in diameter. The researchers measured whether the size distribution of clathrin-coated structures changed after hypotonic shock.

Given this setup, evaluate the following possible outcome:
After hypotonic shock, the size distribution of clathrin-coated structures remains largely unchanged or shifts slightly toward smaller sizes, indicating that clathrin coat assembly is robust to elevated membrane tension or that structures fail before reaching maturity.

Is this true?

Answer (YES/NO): NO